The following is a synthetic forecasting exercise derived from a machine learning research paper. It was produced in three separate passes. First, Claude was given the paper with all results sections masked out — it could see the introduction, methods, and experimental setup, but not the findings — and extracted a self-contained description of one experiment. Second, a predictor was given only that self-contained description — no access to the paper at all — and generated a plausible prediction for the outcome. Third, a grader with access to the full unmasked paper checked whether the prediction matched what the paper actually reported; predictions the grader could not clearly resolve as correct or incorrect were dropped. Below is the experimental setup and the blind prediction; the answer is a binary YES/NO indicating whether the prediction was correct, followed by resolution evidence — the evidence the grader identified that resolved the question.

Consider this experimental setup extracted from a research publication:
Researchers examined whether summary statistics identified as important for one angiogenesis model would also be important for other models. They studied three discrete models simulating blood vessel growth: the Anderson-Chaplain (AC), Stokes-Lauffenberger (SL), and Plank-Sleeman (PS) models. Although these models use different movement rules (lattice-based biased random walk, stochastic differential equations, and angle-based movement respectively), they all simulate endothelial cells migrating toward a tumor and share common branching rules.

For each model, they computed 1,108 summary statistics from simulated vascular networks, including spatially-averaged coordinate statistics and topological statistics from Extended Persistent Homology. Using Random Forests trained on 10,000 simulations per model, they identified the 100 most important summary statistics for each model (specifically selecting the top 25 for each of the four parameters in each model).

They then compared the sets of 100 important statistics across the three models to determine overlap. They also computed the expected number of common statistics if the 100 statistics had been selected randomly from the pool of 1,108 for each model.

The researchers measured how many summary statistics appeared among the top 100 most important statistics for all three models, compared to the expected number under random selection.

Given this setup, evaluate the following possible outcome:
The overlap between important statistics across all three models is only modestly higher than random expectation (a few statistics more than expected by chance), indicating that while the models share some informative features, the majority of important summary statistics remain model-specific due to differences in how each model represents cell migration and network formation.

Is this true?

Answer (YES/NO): NO